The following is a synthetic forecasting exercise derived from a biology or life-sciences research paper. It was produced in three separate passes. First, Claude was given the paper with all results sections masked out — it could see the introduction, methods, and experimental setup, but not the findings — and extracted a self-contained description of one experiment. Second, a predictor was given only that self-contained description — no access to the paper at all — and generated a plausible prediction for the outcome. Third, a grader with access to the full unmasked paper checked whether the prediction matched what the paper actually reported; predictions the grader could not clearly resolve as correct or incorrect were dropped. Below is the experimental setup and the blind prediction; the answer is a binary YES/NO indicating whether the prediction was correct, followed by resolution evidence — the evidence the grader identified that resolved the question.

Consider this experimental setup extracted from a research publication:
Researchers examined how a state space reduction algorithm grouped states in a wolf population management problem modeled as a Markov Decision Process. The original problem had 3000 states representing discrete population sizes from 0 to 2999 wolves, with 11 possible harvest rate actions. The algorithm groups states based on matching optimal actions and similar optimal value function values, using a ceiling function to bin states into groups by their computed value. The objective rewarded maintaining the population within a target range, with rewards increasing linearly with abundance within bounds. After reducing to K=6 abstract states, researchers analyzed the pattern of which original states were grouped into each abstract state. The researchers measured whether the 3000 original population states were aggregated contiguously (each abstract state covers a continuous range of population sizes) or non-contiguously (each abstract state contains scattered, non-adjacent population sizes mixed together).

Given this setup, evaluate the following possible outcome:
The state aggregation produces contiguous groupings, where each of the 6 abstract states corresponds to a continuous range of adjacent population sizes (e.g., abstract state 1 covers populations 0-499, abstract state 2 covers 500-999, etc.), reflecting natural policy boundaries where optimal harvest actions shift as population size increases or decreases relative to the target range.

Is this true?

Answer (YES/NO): YES